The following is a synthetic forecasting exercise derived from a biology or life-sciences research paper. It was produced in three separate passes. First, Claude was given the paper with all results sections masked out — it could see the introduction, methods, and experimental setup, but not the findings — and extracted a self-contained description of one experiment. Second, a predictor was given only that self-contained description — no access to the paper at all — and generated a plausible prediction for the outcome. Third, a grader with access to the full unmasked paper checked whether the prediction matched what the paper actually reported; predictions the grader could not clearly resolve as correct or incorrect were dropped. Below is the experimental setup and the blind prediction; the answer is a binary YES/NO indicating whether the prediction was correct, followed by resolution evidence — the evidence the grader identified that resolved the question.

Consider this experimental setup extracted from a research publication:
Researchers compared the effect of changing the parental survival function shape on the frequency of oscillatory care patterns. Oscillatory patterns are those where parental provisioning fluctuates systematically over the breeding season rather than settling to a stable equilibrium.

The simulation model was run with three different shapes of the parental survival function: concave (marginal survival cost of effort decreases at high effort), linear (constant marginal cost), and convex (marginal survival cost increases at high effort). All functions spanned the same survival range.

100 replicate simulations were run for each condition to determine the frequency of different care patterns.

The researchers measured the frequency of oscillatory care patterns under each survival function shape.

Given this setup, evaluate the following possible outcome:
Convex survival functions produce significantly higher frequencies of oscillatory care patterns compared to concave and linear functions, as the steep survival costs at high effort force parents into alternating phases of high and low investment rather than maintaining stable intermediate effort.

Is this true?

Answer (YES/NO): NO